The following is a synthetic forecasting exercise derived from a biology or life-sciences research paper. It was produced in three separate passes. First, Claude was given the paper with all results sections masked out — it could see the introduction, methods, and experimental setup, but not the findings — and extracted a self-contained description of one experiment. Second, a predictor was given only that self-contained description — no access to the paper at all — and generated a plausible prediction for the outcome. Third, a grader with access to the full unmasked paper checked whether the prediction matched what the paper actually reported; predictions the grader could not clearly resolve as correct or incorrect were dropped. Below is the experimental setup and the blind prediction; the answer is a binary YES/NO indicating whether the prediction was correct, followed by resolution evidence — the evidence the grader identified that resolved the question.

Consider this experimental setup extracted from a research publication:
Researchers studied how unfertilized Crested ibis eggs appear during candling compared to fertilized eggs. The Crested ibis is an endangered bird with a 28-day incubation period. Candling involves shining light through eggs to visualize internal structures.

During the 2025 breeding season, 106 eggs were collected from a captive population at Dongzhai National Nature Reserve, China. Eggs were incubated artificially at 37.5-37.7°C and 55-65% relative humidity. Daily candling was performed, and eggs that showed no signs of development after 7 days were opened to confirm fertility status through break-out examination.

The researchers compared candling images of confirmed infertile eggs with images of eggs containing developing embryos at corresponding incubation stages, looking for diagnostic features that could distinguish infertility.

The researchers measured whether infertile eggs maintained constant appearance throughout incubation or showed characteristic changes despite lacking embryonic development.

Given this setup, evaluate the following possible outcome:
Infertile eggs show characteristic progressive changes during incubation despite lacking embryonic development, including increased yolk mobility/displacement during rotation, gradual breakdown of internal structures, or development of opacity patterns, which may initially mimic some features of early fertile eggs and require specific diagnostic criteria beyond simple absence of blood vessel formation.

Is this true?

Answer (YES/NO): YES